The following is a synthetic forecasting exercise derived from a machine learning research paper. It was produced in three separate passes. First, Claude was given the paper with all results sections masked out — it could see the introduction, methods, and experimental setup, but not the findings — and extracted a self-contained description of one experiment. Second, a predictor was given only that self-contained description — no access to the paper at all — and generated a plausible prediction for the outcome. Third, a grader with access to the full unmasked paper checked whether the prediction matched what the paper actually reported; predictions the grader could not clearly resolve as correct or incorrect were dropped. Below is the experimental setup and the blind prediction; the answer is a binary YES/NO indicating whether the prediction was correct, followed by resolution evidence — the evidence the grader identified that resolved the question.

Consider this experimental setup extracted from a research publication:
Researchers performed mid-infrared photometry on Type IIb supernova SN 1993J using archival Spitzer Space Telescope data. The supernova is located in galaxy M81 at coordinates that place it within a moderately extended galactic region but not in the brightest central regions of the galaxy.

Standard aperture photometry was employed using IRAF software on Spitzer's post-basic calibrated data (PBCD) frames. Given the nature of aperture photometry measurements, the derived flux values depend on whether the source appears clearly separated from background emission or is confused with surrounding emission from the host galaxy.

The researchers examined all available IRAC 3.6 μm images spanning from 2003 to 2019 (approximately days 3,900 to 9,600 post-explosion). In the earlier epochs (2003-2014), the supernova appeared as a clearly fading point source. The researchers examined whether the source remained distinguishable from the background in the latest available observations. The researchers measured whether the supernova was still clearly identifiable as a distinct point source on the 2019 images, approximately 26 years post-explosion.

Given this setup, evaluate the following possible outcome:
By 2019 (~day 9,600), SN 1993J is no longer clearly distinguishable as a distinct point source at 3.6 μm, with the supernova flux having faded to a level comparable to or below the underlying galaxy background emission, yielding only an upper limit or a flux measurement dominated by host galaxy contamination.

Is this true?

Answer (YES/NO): YES